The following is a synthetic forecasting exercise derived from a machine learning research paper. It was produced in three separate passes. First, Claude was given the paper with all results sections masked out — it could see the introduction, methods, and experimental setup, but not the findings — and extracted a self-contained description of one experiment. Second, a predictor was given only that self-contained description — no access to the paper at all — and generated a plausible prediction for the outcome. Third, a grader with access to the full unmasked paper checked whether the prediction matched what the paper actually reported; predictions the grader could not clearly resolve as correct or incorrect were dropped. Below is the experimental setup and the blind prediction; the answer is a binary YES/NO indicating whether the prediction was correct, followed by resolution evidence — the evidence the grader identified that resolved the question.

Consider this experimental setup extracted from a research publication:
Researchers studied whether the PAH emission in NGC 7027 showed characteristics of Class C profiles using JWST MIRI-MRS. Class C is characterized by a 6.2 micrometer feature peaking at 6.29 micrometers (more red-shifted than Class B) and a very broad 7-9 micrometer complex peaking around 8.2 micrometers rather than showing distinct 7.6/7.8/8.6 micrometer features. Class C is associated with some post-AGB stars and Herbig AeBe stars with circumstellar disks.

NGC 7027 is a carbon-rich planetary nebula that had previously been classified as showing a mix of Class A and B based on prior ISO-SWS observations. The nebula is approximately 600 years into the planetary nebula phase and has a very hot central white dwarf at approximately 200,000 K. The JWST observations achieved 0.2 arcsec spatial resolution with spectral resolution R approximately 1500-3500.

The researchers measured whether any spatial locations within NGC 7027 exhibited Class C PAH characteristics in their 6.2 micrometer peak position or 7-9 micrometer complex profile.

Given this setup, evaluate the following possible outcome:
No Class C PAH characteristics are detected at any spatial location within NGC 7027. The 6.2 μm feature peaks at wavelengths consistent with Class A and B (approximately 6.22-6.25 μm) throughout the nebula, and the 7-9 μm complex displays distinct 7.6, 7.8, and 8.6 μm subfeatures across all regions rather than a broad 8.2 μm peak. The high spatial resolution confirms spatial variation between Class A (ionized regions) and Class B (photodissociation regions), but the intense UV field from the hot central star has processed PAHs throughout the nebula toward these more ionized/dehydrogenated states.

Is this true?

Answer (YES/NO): NO